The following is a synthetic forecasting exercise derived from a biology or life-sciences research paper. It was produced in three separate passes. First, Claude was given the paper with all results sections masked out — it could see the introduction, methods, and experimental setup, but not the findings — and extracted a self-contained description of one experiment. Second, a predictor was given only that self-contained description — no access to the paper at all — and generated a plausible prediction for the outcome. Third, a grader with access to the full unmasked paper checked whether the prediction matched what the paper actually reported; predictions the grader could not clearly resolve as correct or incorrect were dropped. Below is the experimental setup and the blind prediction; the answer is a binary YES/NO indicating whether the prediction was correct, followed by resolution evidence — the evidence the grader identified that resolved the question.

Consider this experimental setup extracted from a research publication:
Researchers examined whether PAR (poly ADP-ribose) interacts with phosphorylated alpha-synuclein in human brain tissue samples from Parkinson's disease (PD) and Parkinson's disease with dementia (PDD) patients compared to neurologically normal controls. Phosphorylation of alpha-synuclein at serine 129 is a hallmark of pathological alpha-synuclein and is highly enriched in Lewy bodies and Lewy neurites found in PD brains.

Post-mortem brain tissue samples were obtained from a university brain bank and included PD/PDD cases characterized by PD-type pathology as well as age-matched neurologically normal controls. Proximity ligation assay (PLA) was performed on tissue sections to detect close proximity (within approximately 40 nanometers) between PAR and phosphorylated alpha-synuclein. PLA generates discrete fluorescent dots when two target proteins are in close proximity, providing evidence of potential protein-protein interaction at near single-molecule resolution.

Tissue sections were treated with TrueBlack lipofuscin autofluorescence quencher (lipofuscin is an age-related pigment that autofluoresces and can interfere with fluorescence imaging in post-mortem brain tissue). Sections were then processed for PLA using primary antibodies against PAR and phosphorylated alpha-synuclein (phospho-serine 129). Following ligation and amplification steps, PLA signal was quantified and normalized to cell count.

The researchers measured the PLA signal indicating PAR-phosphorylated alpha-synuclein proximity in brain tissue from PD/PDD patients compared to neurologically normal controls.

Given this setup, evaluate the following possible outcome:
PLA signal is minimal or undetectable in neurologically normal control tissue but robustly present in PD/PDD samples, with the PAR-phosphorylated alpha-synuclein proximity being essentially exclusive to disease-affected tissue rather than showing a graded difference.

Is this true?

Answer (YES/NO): NO